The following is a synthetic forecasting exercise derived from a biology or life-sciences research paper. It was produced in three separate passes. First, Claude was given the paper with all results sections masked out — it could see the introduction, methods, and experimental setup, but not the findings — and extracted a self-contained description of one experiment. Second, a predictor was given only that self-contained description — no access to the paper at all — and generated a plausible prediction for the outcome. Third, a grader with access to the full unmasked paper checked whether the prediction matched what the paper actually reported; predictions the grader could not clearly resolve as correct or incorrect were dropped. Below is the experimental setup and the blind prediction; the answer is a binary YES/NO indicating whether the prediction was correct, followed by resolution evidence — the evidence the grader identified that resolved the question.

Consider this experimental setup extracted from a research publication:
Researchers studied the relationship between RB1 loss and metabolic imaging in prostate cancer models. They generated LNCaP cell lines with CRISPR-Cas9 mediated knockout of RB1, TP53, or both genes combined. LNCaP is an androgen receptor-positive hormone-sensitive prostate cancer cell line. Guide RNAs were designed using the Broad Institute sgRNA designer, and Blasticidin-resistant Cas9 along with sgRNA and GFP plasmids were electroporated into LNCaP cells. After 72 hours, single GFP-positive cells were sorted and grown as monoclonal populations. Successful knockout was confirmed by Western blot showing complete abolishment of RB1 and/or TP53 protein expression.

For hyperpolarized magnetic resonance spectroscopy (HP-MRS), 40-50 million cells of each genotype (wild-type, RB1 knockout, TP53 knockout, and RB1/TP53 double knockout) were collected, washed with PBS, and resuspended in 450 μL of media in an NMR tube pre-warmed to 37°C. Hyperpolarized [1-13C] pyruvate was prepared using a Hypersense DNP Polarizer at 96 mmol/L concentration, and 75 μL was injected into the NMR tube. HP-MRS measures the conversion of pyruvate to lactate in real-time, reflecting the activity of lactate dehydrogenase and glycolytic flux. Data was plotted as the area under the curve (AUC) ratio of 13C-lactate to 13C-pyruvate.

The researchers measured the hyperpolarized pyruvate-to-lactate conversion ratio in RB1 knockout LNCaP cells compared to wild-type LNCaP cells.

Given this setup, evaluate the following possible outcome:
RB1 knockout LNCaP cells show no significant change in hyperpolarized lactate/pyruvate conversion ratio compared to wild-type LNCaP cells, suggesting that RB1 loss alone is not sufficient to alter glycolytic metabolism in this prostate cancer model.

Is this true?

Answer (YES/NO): NO